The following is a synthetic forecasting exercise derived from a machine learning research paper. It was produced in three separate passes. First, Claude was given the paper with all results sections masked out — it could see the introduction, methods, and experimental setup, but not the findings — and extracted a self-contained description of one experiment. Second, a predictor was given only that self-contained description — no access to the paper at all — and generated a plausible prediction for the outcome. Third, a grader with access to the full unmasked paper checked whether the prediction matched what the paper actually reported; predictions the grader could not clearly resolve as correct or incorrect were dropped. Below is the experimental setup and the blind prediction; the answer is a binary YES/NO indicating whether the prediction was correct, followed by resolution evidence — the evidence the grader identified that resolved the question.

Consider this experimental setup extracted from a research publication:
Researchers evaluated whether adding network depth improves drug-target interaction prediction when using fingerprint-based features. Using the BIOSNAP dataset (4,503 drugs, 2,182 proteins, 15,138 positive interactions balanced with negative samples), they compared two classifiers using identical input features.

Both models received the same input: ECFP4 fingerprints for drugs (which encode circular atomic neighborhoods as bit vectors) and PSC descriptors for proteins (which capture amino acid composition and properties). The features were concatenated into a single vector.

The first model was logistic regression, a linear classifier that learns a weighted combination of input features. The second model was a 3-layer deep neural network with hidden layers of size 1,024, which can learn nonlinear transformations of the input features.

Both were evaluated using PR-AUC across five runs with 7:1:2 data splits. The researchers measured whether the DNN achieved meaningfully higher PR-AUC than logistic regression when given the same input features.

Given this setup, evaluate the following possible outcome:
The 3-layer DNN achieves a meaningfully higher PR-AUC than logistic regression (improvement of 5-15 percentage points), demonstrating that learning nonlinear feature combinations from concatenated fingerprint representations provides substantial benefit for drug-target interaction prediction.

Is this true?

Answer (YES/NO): NO